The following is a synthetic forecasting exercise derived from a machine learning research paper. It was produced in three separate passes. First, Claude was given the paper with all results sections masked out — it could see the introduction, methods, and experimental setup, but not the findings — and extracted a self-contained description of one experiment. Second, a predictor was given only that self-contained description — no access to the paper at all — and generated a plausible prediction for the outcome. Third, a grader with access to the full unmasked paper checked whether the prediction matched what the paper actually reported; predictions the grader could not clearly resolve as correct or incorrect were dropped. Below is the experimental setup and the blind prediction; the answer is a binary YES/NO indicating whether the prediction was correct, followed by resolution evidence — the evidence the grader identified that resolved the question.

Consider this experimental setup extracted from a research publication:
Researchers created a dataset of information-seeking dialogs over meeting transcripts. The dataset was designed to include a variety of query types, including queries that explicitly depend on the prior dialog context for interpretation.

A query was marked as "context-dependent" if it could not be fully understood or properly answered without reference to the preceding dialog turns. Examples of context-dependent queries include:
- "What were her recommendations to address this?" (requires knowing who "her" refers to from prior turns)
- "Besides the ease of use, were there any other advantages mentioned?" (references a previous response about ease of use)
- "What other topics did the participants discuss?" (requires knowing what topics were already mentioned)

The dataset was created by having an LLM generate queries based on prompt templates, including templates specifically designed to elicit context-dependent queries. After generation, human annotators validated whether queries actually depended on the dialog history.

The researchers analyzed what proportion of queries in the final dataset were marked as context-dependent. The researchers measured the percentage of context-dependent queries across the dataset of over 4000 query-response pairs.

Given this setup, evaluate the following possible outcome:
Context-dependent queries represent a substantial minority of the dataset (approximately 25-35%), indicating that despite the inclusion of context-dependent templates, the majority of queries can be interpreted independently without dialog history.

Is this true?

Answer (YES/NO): NO